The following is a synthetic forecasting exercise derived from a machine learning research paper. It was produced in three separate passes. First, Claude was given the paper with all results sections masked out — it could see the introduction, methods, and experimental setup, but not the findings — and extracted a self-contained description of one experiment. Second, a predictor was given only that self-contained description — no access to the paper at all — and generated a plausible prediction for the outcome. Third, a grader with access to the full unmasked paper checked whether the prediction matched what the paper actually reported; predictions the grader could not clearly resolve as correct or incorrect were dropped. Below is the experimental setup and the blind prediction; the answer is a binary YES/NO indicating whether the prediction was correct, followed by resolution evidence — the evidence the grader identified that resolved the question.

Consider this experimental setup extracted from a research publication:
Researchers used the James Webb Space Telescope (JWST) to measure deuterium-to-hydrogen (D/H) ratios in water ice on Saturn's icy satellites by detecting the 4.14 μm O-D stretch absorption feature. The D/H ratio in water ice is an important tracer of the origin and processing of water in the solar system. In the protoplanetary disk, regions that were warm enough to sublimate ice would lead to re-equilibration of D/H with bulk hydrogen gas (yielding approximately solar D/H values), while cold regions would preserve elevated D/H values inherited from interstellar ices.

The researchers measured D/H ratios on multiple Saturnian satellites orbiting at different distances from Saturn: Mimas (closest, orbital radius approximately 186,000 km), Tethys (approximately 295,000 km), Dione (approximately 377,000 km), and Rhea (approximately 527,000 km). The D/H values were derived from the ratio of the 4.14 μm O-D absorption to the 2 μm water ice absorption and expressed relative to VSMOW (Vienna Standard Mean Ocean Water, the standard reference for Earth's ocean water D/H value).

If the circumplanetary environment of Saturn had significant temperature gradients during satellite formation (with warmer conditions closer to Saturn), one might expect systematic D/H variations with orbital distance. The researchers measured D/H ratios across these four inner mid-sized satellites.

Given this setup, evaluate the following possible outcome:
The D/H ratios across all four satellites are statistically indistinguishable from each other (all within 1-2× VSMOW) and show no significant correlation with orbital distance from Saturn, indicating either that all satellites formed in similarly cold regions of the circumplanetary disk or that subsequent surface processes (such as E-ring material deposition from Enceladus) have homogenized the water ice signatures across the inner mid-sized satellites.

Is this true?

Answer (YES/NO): YES